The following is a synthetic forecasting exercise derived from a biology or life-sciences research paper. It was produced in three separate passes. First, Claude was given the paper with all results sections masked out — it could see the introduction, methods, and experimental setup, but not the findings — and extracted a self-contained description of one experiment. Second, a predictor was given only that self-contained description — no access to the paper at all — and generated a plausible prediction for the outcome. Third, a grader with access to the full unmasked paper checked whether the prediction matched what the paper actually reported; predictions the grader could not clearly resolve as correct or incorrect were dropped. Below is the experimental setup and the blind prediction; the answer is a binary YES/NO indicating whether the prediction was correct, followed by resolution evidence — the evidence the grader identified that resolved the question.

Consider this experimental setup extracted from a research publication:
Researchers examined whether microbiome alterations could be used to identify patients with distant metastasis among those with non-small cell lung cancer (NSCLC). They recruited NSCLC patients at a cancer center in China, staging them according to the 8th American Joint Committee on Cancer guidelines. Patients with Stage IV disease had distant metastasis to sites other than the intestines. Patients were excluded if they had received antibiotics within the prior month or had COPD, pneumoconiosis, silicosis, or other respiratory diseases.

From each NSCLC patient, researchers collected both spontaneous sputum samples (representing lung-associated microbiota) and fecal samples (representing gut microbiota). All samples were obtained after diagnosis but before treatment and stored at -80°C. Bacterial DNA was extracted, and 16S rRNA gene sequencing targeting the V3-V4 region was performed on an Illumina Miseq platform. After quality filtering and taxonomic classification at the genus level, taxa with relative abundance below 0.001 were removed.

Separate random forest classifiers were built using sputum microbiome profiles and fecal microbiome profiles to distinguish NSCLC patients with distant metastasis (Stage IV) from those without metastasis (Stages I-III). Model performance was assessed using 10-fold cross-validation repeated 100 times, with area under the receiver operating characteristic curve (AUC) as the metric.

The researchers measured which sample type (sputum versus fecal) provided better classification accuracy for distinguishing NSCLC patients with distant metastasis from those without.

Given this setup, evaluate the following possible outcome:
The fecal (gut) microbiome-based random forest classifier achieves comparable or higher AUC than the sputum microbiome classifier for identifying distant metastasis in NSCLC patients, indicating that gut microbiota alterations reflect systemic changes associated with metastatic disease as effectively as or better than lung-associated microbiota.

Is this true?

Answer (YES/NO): NO